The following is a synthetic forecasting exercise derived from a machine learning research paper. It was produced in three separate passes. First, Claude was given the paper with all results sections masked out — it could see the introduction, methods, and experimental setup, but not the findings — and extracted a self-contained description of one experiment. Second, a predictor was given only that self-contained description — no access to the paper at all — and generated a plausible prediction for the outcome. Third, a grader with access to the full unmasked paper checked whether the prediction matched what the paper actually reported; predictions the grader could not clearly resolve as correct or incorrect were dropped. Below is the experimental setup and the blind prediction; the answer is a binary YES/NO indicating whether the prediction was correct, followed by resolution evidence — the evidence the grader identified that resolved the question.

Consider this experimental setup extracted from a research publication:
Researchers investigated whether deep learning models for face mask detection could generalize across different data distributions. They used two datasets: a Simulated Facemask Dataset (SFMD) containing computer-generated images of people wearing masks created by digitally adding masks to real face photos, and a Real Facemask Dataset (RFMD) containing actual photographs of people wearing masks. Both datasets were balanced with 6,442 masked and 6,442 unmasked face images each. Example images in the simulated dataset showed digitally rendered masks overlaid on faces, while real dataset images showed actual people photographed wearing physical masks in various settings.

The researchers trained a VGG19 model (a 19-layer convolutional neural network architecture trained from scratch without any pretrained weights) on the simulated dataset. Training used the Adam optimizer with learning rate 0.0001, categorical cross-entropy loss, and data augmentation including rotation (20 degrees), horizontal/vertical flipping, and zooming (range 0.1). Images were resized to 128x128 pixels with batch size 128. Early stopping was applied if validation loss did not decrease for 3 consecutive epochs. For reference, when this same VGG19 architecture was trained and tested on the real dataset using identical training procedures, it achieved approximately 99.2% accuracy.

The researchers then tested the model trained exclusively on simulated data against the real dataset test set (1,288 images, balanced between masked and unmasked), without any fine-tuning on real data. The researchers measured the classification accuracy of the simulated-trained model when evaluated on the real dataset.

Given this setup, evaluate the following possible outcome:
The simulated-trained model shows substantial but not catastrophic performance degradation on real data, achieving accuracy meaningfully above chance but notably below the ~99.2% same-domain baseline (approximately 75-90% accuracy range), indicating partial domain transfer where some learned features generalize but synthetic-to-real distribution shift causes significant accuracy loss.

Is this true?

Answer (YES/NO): NO